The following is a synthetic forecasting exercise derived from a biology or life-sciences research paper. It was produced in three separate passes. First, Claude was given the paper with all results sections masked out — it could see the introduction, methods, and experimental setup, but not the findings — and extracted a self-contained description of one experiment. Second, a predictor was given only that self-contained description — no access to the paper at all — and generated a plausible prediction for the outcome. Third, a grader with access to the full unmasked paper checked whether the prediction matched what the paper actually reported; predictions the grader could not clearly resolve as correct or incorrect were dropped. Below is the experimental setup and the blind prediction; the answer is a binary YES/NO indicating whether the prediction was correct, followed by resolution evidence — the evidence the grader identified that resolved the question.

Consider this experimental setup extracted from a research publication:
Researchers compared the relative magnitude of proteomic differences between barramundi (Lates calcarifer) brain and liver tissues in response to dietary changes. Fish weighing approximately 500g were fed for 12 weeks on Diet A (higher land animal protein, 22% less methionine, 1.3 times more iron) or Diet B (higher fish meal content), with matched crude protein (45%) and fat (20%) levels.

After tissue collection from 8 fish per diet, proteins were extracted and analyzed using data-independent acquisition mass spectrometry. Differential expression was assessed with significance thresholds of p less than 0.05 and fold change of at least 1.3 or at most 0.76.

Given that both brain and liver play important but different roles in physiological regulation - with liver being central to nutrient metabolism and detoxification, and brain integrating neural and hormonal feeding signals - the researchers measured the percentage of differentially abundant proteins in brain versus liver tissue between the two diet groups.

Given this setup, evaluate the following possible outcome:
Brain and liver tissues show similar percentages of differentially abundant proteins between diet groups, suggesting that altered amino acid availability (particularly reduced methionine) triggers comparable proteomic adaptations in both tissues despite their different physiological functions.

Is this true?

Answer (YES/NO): YES